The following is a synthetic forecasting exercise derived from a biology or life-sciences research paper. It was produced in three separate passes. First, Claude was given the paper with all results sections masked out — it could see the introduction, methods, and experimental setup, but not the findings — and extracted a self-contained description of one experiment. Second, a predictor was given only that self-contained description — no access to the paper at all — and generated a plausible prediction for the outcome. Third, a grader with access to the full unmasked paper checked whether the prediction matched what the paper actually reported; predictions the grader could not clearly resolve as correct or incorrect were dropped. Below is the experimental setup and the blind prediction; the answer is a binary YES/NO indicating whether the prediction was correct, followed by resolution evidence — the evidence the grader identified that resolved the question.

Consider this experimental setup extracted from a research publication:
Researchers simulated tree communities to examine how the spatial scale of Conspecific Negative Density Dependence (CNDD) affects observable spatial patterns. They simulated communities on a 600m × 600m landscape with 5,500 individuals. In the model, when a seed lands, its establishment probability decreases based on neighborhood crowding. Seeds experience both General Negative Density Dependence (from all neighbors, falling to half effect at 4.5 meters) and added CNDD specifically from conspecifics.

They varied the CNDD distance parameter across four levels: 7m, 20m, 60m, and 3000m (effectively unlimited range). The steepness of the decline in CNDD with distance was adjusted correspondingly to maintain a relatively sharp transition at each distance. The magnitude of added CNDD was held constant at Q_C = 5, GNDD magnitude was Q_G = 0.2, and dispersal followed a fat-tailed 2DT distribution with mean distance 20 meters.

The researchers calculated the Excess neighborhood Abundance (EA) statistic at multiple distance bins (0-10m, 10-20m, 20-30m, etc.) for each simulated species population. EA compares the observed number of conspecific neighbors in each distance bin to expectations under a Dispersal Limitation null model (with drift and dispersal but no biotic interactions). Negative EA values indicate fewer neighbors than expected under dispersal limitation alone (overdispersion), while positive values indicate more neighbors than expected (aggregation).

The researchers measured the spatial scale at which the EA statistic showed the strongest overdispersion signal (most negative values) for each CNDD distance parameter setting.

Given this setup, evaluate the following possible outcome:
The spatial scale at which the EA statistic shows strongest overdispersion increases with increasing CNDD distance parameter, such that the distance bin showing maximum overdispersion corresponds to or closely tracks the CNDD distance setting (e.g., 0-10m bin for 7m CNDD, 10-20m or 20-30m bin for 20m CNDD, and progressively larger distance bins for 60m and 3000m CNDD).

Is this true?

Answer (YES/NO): NO